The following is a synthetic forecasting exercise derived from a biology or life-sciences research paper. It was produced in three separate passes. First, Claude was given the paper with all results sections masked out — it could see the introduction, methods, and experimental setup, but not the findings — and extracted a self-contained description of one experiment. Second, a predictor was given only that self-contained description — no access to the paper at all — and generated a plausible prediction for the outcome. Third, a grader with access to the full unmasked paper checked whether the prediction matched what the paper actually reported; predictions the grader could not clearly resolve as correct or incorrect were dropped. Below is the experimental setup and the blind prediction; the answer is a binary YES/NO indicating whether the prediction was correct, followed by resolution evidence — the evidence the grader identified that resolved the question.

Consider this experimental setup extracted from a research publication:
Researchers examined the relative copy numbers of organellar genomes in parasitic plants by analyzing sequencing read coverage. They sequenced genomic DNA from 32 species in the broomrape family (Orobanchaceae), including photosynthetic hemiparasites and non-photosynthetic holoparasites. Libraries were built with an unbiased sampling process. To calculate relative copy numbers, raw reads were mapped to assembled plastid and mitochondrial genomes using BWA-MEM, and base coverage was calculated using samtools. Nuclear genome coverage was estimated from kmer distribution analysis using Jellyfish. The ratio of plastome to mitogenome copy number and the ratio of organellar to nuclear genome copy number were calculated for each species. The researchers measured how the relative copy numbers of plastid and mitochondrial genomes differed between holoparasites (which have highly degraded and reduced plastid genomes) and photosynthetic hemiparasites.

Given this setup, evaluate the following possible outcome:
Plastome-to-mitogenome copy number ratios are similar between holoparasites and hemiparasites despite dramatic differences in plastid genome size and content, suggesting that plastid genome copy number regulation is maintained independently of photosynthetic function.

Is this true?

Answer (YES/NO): YES